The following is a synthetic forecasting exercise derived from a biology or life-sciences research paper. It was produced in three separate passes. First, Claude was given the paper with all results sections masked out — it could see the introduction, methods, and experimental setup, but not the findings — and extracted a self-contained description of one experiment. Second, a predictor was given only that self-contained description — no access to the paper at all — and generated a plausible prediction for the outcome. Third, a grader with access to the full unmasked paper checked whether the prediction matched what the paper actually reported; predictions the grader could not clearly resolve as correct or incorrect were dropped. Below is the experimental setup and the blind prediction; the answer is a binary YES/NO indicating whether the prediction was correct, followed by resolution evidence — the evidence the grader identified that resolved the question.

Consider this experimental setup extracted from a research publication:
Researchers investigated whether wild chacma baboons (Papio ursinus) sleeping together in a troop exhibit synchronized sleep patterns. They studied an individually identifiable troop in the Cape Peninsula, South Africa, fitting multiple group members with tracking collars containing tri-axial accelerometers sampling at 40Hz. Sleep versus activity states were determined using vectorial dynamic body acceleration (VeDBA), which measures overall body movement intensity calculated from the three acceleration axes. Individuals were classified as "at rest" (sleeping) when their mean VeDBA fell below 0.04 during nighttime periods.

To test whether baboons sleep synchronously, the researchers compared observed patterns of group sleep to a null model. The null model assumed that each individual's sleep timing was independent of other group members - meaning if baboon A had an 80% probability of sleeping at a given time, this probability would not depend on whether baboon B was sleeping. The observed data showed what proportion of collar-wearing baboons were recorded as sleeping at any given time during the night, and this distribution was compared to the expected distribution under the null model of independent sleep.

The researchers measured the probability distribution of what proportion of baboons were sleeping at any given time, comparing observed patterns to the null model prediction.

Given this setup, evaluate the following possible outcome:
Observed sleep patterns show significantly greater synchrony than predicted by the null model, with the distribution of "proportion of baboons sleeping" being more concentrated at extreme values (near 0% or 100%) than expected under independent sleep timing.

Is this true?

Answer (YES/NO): YES